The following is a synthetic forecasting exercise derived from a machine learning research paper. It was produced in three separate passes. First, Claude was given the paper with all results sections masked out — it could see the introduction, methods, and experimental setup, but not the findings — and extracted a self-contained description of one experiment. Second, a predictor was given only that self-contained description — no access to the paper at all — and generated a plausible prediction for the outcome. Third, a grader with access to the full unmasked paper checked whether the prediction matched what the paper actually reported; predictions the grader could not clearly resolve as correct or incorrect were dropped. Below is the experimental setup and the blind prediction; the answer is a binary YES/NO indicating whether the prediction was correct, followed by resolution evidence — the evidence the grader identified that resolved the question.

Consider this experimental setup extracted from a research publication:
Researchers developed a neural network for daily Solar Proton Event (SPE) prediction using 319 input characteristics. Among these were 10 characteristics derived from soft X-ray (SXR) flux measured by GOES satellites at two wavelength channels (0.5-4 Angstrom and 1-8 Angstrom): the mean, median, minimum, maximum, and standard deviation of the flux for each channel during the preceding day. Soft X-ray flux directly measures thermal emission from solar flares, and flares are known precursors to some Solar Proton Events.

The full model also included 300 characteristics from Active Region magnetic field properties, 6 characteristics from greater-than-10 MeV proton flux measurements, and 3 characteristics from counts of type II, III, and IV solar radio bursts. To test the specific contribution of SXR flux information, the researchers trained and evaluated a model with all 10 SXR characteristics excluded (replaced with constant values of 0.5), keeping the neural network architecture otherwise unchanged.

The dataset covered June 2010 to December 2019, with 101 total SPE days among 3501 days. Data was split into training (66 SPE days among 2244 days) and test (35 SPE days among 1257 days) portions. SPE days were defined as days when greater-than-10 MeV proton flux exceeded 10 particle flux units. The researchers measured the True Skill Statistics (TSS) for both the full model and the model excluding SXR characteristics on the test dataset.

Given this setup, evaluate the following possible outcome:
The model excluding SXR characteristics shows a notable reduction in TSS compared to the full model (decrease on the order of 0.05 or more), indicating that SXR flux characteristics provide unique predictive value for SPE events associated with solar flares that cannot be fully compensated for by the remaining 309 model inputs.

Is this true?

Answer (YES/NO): NO